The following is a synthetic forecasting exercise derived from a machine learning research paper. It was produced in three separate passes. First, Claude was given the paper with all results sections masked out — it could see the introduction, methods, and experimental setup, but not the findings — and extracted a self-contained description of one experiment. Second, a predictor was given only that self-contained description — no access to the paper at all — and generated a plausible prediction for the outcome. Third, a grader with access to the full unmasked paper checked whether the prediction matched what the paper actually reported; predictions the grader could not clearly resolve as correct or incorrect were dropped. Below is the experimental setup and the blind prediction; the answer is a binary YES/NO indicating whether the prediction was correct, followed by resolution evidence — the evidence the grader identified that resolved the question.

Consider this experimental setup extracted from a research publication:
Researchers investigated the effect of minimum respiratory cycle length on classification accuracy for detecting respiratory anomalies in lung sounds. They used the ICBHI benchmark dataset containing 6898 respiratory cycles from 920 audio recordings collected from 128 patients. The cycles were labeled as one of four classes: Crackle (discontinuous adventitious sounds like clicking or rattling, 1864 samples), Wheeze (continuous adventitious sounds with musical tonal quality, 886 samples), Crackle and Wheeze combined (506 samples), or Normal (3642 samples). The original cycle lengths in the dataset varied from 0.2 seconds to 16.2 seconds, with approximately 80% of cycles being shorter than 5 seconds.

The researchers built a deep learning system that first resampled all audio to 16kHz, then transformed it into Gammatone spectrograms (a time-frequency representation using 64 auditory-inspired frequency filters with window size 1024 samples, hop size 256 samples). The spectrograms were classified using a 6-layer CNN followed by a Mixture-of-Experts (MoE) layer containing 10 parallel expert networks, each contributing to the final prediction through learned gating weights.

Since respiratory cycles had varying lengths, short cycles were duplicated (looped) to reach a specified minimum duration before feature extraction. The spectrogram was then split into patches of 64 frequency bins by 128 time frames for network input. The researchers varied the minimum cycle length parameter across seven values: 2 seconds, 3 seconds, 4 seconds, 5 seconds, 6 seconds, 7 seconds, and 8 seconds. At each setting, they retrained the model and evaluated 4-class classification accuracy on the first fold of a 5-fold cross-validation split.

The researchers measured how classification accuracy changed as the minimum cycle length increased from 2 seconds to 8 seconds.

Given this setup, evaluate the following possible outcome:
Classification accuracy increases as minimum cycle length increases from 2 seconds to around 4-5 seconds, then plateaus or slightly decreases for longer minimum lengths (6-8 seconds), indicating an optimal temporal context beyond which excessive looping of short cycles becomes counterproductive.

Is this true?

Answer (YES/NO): NO